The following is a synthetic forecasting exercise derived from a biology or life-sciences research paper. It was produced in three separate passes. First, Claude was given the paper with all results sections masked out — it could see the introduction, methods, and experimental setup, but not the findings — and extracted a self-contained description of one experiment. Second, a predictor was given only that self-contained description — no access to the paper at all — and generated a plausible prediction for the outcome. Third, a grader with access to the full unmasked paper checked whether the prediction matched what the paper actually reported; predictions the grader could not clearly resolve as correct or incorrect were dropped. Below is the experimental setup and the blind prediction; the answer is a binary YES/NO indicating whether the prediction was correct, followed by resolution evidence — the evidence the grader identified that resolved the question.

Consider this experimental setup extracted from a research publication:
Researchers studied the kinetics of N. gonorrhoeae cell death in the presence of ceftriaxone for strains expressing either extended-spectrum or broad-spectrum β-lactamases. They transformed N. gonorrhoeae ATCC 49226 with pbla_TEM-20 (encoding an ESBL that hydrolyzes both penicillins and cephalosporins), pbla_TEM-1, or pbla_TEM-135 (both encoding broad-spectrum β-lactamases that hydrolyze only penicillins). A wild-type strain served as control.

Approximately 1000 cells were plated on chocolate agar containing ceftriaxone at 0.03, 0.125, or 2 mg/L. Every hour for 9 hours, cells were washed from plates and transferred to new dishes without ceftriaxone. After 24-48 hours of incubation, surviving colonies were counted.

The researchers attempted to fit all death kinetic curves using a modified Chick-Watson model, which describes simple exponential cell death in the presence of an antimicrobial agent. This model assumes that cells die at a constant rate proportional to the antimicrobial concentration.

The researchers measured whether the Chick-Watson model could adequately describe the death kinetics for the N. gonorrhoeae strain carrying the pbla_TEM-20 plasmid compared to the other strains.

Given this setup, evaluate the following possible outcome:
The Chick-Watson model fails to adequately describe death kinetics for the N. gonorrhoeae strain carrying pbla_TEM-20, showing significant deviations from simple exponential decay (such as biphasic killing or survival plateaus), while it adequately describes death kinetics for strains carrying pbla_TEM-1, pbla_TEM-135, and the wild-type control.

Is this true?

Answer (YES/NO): YES